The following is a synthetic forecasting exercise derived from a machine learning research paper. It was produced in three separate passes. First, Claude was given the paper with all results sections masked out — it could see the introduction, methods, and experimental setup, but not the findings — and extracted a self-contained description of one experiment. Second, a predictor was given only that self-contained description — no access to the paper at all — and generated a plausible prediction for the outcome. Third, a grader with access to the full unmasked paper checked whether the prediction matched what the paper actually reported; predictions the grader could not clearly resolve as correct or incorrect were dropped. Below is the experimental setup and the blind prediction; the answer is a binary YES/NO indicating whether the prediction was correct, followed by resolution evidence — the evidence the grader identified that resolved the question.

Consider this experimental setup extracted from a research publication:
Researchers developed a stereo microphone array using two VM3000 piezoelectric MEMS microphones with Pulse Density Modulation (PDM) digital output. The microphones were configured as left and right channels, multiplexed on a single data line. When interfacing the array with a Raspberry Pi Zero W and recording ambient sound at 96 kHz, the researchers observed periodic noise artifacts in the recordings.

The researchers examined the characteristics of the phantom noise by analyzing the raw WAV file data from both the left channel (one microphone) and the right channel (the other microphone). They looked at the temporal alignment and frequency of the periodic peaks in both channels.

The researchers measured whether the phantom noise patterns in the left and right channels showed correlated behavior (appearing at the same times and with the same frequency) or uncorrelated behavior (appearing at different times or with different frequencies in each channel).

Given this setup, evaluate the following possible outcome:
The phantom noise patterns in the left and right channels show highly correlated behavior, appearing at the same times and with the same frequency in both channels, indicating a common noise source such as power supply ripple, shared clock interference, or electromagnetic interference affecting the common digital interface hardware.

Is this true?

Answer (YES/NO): YES